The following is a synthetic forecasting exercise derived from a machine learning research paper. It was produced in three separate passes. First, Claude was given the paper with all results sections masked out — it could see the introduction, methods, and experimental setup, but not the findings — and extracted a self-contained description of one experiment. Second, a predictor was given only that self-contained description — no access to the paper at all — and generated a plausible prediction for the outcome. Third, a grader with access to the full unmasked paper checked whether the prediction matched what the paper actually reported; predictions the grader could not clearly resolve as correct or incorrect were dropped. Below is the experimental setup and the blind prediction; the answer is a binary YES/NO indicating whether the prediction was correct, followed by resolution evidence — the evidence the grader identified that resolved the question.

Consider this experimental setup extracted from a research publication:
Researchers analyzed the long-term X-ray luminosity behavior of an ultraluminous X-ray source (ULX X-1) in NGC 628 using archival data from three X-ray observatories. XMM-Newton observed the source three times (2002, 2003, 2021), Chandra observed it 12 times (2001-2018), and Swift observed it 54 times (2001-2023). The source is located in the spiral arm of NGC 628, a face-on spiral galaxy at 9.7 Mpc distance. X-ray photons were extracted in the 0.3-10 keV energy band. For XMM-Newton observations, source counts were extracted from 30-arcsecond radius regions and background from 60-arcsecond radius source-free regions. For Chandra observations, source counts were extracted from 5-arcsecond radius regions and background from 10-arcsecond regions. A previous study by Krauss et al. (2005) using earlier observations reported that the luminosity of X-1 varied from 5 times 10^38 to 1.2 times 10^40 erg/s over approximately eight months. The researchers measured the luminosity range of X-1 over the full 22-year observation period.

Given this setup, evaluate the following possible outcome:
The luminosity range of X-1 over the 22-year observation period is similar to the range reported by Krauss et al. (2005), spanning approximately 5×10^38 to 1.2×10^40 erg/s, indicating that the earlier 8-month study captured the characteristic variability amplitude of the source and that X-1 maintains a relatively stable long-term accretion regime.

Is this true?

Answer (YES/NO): NO